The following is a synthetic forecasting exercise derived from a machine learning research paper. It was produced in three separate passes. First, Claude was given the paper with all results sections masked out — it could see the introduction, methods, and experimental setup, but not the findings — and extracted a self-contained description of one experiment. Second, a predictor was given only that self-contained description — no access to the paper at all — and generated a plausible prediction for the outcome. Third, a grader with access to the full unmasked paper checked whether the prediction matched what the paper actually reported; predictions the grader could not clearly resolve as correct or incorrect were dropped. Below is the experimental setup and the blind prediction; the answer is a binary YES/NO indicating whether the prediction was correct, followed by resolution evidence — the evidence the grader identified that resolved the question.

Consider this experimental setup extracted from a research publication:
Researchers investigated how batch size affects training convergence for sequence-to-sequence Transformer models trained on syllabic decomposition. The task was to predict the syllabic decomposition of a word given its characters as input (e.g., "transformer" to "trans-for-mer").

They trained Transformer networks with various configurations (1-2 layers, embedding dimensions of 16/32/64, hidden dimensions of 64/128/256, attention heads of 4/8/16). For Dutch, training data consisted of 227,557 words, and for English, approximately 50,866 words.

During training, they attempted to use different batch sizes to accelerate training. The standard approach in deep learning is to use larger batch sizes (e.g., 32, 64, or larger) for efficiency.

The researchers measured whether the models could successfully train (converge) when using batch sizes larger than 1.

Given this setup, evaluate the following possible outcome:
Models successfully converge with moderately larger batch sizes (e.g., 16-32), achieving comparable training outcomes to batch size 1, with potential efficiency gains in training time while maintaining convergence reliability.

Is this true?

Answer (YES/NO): NO